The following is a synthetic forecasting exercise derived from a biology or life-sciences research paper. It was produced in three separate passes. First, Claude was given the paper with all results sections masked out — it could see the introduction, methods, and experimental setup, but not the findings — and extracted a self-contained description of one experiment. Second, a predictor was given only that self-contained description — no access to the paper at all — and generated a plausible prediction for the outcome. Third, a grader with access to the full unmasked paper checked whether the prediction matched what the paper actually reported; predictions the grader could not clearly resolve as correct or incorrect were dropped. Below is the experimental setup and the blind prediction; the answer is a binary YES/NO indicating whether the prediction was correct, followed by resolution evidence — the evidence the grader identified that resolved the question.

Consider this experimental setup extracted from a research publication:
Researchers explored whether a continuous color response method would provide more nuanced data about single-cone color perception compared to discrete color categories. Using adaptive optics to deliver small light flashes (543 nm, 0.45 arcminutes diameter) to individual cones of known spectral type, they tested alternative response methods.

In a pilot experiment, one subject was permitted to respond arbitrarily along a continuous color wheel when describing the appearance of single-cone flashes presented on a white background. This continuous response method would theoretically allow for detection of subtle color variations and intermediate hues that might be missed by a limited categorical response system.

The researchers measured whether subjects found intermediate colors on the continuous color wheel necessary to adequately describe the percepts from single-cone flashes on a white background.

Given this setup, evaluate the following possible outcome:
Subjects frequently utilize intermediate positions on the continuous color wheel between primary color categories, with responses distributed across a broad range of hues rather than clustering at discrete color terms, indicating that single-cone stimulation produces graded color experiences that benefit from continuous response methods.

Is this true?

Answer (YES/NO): NO